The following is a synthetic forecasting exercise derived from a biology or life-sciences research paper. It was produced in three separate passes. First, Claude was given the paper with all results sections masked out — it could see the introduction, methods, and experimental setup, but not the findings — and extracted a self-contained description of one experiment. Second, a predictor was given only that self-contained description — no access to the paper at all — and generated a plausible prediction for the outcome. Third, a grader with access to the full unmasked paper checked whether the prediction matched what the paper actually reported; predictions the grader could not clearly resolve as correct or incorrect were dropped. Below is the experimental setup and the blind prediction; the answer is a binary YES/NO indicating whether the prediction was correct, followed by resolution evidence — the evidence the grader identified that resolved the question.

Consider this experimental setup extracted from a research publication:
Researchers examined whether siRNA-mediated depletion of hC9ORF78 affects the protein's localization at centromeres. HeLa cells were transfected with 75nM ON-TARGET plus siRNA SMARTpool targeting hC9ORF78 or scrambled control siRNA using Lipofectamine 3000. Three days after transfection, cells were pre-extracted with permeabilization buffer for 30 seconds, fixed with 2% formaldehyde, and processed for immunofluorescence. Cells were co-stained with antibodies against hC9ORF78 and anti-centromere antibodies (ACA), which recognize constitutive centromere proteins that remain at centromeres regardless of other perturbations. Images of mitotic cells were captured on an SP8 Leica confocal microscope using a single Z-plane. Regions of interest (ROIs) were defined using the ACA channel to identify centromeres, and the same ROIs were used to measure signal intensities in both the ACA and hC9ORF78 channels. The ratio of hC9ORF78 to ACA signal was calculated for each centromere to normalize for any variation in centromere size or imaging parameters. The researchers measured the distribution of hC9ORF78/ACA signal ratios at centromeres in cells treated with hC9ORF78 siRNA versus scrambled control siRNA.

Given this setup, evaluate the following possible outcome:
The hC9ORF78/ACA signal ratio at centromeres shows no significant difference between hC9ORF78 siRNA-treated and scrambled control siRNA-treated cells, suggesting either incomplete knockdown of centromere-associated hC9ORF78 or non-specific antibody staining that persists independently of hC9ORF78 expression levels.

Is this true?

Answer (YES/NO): NO